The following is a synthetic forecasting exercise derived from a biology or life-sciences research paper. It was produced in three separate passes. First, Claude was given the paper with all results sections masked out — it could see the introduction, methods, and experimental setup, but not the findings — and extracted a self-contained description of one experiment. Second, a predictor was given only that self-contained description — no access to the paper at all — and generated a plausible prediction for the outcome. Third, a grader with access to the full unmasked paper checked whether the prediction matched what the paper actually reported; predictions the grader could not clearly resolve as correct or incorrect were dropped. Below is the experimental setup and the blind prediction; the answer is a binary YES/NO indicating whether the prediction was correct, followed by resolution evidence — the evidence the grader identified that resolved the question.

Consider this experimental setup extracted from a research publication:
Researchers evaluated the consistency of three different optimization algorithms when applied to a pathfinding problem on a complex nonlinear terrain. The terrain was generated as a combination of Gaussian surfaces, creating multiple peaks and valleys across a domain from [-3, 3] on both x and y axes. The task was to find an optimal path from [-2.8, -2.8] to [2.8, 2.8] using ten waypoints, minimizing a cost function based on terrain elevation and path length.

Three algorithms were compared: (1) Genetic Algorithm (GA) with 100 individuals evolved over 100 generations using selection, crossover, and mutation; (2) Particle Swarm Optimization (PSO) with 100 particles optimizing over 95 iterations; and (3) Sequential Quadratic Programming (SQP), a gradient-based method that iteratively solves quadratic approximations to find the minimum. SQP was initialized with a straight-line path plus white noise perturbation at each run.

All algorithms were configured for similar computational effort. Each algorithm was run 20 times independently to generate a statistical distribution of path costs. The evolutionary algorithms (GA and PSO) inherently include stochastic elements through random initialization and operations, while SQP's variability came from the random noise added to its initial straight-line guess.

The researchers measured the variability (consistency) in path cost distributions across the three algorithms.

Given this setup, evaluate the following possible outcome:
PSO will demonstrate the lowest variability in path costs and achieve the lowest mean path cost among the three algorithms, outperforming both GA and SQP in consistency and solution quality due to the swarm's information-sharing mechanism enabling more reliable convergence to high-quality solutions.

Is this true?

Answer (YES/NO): NO